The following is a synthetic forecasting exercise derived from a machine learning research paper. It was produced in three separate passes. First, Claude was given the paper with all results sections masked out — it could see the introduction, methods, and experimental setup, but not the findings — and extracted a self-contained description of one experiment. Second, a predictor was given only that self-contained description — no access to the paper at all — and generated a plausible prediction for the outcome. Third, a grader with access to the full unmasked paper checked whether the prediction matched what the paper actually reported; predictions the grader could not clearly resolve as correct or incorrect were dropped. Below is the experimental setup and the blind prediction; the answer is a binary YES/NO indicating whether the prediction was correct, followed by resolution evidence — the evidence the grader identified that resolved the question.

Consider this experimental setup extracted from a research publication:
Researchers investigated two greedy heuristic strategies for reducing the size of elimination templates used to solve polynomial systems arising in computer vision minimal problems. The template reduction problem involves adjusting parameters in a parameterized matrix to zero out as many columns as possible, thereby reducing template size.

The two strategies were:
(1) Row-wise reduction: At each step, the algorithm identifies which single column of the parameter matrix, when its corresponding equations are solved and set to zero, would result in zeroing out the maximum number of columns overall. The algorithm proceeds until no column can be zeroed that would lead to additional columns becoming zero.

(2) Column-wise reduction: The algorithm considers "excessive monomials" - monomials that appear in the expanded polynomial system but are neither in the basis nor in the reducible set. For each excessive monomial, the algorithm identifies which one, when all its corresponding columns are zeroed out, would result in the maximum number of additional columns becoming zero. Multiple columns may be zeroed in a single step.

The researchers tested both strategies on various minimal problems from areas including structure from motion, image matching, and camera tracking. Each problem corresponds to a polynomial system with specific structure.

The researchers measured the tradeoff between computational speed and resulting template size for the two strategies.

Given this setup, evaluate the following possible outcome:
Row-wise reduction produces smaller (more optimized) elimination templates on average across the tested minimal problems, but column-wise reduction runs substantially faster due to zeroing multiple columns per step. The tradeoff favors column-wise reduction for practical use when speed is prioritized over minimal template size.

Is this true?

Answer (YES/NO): NO